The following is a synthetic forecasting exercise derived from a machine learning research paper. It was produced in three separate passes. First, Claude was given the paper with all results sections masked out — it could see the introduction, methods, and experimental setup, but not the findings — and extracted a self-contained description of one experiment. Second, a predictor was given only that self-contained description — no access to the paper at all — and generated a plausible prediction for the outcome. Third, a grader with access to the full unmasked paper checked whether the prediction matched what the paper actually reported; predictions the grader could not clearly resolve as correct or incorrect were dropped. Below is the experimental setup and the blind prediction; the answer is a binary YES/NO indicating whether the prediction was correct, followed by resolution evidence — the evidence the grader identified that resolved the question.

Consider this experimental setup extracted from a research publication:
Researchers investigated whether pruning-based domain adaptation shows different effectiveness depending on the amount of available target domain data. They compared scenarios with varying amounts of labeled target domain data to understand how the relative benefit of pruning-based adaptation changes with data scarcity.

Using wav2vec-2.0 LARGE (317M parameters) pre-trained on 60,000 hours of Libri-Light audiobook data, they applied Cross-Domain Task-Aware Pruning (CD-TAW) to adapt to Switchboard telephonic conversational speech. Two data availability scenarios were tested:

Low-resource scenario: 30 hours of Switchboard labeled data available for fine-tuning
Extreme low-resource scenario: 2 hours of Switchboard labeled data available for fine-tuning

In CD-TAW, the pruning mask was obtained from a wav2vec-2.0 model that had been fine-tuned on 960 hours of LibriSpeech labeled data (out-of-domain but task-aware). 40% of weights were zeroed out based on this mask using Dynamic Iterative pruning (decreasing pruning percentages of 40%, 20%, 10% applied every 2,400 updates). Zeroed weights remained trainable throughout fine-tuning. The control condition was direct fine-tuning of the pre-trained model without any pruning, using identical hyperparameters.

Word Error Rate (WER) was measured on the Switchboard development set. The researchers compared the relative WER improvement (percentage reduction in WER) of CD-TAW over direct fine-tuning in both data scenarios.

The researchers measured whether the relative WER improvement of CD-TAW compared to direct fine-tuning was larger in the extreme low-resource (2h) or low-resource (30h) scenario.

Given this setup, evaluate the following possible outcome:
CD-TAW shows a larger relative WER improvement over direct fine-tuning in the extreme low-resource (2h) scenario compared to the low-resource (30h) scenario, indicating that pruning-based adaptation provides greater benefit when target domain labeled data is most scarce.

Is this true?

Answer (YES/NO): YES